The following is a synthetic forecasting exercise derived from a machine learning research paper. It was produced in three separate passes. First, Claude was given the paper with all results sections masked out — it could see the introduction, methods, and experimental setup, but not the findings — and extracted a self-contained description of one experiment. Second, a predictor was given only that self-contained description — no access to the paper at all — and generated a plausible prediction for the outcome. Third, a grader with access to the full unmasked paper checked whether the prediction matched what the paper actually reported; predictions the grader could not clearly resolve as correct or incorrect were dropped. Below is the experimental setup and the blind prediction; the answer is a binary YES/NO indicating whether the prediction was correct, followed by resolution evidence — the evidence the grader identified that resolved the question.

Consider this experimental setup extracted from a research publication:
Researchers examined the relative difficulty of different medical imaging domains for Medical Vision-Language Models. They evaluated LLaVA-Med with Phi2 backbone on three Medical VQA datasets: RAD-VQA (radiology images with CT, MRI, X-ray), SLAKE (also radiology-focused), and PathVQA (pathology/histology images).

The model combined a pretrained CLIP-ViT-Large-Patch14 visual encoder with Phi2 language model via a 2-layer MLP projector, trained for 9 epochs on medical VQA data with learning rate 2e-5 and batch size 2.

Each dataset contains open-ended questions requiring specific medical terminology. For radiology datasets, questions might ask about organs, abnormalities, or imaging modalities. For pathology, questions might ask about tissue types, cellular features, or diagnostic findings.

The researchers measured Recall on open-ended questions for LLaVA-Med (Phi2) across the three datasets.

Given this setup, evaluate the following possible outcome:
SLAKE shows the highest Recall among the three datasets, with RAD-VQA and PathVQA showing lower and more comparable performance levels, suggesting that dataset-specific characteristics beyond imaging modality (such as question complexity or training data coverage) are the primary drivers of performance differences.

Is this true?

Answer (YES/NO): NO